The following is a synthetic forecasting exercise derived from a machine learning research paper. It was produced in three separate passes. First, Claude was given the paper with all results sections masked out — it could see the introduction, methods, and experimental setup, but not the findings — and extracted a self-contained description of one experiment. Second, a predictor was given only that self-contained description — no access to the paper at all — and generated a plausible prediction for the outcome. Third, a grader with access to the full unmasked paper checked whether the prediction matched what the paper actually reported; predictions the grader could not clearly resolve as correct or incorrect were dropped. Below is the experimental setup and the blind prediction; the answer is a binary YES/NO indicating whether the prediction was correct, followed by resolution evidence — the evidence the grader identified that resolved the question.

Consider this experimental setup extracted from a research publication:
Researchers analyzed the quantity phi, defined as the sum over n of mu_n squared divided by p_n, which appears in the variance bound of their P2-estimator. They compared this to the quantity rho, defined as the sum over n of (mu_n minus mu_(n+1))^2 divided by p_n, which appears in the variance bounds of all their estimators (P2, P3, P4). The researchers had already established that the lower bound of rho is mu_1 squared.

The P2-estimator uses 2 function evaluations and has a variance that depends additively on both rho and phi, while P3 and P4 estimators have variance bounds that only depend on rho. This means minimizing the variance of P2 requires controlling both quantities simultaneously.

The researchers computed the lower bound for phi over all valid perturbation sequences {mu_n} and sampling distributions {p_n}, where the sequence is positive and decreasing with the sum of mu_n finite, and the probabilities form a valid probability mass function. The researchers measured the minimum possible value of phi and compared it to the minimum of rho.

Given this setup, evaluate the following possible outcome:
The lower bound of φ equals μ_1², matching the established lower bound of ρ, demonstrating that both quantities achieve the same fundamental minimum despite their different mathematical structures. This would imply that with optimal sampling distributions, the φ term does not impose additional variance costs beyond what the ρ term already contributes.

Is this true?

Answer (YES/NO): NO